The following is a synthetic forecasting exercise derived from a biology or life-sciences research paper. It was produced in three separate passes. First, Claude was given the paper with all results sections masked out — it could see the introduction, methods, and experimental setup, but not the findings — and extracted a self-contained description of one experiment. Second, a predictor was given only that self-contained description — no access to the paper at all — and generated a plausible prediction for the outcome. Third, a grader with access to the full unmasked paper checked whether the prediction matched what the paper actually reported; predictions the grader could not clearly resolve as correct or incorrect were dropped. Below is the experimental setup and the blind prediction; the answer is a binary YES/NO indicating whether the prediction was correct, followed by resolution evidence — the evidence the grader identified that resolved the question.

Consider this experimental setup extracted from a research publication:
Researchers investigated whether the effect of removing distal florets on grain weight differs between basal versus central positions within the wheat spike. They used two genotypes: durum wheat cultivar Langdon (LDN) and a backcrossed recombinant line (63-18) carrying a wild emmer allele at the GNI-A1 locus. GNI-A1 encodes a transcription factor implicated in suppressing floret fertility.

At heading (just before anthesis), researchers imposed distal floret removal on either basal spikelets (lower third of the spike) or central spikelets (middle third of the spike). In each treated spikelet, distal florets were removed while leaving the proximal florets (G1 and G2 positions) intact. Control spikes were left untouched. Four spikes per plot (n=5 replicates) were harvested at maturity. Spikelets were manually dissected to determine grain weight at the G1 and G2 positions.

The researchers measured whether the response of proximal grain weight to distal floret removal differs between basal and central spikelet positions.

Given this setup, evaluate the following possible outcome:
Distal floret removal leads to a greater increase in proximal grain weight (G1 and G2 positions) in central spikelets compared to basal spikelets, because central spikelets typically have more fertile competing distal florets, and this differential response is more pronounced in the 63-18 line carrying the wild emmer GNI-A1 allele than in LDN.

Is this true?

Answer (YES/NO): NO